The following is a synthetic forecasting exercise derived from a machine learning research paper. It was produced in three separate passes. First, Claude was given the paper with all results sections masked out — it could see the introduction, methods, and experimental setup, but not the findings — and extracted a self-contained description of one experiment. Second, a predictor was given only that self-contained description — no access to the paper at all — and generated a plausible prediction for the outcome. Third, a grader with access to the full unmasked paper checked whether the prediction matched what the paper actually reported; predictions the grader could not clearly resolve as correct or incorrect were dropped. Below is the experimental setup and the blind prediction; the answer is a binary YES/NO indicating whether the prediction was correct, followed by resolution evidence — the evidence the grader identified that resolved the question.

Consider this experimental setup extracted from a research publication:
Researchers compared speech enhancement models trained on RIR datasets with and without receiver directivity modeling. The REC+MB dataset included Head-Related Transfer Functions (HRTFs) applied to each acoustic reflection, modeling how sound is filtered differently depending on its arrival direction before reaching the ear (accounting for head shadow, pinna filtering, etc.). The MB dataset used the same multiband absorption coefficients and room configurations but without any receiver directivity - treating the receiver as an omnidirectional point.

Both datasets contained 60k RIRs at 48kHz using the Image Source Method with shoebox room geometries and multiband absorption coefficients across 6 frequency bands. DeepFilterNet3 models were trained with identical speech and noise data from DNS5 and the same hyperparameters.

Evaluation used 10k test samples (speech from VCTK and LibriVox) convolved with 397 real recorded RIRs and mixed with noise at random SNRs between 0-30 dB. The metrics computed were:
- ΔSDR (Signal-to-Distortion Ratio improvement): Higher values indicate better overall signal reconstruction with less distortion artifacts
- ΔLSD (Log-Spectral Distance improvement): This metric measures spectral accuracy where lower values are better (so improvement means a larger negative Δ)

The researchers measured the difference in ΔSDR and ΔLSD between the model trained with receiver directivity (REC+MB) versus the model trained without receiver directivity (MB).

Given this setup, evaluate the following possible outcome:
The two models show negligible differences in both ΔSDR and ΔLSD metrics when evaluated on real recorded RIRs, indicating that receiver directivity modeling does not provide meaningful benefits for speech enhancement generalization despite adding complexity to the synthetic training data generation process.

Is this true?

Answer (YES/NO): NO